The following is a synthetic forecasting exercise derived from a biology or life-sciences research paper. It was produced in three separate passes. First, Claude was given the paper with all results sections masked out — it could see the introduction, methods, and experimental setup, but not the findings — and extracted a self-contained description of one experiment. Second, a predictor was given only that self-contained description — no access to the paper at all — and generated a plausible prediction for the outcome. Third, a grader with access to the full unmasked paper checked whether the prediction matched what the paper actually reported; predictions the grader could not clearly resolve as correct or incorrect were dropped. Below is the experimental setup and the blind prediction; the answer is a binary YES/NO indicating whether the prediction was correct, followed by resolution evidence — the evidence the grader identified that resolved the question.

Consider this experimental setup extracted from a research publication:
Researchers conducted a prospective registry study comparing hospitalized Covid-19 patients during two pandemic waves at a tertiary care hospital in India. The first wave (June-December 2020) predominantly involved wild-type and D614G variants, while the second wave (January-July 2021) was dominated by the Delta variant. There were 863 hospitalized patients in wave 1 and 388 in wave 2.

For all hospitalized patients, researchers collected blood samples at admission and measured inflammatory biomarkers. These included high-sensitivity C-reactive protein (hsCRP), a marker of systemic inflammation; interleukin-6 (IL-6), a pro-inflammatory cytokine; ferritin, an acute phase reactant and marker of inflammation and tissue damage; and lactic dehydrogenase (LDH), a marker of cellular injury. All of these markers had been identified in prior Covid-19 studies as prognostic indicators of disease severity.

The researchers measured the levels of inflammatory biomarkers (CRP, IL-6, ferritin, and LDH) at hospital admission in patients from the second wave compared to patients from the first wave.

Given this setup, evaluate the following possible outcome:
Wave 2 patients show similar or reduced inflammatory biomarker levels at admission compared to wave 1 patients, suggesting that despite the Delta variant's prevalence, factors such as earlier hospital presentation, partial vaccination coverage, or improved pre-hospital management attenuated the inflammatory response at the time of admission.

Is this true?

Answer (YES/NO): NO